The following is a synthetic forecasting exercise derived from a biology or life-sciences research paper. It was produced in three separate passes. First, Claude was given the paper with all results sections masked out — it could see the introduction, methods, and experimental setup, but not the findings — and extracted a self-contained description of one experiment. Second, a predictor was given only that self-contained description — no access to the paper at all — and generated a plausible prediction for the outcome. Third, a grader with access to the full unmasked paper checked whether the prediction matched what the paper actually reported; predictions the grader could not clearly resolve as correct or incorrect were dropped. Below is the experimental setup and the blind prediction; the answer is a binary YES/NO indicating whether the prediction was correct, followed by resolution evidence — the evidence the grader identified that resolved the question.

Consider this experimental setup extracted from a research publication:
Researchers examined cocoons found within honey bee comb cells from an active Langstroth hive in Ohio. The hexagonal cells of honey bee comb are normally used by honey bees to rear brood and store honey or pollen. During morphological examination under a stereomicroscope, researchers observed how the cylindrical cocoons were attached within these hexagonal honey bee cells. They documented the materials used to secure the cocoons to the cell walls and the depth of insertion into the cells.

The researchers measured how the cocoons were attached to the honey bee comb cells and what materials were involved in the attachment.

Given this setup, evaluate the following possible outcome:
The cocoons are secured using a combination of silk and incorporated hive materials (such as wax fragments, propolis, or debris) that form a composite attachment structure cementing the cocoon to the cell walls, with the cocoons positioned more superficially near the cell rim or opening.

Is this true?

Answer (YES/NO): NO